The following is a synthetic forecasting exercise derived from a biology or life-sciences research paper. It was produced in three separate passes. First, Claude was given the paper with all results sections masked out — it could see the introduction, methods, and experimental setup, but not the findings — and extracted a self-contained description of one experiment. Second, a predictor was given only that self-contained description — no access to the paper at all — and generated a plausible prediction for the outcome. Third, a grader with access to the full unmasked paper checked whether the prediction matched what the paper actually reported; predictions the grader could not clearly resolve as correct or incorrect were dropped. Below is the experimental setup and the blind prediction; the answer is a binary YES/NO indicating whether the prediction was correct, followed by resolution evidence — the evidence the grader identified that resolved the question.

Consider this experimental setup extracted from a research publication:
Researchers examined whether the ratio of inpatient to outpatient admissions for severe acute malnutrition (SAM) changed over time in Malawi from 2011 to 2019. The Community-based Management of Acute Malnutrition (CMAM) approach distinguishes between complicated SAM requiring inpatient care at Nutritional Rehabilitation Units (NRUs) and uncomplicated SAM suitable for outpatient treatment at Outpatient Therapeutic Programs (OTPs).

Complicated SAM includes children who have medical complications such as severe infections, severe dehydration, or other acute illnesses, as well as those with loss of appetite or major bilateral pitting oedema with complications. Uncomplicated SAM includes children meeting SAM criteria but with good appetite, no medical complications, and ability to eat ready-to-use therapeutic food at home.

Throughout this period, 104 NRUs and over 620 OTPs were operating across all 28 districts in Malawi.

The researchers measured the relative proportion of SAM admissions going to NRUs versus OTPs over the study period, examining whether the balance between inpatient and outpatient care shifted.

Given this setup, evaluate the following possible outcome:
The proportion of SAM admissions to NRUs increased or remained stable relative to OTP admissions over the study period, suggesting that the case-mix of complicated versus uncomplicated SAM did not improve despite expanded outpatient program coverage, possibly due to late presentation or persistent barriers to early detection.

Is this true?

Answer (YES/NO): NO